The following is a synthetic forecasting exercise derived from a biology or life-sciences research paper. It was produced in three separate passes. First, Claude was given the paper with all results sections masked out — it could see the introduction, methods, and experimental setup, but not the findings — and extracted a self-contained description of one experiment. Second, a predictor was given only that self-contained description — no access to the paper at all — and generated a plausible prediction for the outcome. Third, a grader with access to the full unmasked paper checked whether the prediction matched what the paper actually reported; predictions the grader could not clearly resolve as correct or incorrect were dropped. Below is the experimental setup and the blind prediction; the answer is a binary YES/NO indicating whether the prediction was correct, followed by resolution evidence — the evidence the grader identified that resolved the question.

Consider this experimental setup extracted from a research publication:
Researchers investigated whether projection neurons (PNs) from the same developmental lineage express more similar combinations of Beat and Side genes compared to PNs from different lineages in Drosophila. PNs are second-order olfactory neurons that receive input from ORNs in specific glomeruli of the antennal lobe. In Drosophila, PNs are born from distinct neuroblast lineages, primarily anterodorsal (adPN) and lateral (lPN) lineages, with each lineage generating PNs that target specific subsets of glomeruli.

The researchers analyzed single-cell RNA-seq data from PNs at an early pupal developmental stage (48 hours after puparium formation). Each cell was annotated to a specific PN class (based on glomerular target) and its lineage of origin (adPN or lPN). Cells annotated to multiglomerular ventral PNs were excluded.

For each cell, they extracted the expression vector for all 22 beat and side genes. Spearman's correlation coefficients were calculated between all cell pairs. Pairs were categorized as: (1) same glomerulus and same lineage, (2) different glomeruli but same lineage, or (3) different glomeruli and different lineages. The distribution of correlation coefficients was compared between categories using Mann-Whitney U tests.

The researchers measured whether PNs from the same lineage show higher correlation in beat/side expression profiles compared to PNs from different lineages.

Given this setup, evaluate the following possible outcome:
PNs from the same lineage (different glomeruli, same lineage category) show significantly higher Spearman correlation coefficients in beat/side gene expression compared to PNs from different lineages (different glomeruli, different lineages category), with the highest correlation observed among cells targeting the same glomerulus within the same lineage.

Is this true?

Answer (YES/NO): YES